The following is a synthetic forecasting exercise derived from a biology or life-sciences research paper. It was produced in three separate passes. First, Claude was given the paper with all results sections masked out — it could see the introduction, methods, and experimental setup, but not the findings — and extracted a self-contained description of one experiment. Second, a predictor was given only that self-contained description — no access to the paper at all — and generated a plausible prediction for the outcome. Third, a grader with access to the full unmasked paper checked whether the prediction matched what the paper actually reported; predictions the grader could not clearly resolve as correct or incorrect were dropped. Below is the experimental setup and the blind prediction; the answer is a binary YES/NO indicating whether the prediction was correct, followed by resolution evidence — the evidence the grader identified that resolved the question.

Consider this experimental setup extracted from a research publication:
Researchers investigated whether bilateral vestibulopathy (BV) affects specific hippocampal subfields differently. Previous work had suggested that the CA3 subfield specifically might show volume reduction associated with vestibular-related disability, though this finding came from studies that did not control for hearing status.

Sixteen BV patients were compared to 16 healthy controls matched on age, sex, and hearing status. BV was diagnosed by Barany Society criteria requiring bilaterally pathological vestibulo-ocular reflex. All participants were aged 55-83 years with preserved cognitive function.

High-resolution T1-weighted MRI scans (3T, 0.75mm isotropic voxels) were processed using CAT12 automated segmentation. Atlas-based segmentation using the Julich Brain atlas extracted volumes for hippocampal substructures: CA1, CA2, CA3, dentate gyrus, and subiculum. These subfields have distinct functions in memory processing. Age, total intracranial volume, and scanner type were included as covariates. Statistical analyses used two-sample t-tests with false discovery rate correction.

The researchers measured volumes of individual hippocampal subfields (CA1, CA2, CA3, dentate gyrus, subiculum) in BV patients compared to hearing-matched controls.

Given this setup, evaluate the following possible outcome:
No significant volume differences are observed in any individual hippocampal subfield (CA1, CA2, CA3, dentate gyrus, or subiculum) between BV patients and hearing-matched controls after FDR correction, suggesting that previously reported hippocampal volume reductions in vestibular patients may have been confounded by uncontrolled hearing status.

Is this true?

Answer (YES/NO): YES